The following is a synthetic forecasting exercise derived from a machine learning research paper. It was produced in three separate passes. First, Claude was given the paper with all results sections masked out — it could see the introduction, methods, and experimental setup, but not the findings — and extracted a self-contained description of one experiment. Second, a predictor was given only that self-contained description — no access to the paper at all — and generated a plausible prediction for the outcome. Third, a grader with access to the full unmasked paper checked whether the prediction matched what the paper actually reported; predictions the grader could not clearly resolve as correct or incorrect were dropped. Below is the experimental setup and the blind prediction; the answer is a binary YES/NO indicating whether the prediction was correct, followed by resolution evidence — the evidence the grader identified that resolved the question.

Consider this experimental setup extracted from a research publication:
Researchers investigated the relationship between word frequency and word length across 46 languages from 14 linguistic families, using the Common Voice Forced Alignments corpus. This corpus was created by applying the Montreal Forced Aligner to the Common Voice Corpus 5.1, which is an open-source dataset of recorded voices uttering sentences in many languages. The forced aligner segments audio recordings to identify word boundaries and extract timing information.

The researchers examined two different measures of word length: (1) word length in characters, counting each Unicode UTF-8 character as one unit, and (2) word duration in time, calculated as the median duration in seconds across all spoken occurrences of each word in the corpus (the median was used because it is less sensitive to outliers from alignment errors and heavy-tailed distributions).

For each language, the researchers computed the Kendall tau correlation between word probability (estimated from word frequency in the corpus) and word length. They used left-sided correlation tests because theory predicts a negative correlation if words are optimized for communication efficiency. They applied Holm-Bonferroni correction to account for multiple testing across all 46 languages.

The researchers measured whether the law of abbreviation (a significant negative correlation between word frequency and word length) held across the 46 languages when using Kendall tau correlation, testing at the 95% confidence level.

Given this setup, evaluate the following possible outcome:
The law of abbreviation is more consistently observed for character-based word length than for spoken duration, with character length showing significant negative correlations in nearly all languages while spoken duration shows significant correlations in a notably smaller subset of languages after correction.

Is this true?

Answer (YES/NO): NO